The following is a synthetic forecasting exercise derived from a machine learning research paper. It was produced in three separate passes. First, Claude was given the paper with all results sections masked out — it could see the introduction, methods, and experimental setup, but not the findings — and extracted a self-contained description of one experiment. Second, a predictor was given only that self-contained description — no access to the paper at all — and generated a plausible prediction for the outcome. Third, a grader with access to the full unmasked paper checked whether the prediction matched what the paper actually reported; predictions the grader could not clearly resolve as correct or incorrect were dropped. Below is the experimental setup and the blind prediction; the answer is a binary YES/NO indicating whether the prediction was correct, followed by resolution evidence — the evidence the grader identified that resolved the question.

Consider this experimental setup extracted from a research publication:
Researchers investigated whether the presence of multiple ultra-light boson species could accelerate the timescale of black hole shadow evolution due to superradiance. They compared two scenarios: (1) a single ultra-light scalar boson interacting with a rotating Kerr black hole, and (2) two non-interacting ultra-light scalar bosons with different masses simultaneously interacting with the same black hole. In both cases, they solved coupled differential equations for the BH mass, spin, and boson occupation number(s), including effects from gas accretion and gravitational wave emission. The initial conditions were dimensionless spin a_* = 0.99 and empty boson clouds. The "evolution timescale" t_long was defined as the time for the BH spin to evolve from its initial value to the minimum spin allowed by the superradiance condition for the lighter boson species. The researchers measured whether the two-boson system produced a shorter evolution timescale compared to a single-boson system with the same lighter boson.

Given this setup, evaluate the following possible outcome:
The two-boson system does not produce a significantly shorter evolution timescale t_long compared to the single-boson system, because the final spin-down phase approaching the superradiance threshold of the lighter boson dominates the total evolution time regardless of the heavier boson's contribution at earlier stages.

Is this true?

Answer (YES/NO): YES